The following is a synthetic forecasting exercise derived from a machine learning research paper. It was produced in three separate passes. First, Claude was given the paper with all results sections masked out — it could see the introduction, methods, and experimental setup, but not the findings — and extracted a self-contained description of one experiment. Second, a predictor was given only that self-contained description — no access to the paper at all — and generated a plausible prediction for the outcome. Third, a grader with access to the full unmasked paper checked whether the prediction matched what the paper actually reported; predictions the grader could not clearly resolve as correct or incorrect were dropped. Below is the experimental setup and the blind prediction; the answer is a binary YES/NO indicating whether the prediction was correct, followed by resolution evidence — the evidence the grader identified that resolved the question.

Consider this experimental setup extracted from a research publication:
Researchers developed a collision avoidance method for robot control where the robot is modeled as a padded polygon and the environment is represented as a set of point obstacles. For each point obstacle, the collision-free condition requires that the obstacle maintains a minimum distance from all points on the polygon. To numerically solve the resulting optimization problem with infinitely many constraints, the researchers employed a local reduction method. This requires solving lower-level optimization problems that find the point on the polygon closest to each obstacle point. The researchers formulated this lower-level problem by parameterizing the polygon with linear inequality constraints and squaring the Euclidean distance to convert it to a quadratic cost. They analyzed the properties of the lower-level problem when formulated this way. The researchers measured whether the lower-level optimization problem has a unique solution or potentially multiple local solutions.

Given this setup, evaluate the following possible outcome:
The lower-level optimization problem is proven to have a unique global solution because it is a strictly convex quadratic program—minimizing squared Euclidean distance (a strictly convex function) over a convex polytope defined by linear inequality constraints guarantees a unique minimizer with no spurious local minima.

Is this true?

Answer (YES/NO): YES